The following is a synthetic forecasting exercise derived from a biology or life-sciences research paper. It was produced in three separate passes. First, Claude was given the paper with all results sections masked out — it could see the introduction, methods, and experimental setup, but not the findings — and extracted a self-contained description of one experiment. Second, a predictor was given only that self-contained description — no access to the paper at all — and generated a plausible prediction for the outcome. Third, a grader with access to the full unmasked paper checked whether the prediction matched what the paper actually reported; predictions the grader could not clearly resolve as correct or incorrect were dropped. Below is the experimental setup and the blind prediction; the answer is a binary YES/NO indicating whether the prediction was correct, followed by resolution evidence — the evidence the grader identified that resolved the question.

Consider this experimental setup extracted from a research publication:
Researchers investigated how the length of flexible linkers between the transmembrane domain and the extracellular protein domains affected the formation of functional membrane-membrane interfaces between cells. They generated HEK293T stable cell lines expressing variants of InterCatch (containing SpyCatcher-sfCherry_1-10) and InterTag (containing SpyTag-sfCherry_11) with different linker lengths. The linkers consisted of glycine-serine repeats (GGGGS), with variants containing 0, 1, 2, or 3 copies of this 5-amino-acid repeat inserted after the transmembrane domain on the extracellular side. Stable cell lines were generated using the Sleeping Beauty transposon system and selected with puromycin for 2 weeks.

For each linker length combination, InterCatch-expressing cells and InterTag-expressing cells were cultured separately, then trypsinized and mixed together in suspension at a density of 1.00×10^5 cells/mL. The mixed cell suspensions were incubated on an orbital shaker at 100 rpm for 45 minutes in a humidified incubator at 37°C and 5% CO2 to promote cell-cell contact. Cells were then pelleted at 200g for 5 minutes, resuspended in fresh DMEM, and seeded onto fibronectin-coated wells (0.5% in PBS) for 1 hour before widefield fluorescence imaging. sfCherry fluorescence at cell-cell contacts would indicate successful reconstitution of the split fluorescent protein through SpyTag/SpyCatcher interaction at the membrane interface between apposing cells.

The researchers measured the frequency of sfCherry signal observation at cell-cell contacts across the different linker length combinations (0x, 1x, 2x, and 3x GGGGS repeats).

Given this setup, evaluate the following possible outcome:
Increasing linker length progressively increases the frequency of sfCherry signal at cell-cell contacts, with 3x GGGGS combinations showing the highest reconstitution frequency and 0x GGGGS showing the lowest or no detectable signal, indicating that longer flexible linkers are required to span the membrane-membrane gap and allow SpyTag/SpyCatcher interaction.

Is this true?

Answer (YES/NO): YES